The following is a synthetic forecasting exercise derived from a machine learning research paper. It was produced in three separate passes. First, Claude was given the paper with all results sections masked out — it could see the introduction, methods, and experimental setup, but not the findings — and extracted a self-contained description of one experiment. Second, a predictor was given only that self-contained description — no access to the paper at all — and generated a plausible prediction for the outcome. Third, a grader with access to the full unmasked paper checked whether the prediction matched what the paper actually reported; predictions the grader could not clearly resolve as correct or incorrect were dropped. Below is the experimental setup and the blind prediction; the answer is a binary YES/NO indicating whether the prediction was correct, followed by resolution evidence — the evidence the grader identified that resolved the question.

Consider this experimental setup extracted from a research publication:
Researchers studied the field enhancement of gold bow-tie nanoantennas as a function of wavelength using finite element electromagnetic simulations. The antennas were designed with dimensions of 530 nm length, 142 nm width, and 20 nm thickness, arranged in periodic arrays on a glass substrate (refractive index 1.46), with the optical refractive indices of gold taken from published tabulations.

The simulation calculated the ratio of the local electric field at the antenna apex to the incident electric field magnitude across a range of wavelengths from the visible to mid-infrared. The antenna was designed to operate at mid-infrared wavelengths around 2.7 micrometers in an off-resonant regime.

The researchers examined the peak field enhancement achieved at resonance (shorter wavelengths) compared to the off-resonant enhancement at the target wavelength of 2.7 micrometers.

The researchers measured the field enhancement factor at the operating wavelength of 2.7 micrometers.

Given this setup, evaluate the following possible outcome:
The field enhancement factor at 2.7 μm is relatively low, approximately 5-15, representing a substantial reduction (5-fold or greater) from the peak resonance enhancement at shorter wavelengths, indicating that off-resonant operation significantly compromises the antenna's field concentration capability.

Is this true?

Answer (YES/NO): NO